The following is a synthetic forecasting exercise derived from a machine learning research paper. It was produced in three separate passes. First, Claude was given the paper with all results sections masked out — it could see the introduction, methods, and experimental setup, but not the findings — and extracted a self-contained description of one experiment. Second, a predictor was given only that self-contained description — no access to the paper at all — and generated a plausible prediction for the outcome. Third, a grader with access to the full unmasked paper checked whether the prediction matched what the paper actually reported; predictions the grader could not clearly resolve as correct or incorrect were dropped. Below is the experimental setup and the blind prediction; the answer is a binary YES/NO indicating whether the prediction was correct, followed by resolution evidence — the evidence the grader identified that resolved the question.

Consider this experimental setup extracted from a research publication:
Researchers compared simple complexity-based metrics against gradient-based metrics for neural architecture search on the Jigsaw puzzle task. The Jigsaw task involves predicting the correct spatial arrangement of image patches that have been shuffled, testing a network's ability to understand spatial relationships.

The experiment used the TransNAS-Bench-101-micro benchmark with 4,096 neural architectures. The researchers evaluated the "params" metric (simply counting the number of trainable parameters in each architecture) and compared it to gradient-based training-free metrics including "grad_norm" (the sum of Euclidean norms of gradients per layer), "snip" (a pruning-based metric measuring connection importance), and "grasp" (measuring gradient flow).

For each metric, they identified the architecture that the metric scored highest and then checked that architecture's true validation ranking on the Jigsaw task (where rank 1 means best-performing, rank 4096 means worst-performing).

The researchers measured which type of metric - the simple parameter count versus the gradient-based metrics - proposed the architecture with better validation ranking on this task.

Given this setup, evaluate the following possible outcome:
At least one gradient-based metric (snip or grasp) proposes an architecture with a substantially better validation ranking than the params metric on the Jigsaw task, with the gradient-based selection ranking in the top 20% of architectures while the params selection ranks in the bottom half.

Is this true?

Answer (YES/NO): NO